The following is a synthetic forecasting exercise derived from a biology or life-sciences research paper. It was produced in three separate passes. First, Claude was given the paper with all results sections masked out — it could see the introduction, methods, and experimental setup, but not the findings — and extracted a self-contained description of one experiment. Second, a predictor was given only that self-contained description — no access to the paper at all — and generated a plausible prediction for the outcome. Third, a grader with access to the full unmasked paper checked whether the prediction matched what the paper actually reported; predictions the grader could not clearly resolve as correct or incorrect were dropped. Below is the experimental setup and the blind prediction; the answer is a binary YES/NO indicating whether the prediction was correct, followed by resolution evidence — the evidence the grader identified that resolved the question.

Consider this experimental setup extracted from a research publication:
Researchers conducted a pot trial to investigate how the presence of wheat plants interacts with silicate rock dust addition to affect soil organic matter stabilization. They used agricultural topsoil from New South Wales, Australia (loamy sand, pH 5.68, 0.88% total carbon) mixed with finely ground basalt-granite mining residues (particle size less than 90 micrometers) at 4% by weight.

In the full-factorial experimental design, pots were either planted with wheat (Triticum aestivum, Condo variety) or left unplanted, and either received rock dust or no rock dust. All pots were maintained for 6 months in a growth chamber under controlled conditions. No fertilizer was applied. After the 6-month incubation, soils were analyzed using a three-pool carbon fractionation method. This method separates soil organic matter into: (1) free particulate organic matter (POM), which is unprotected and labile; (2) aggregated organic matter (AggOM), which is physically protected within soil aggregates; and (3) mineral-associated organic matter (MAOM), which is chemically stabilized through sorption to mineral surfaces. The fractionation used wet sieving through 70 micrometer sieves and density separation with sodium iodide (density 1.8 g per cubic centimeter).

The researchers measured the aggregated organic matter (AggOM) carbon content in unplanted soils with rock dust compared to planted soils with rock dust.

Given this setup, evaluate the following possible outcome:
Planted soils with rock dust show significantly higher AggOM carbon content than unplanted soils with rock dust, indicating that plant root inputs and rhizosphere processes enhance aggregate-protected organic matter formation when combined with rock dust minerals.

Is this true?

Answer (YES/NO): NO